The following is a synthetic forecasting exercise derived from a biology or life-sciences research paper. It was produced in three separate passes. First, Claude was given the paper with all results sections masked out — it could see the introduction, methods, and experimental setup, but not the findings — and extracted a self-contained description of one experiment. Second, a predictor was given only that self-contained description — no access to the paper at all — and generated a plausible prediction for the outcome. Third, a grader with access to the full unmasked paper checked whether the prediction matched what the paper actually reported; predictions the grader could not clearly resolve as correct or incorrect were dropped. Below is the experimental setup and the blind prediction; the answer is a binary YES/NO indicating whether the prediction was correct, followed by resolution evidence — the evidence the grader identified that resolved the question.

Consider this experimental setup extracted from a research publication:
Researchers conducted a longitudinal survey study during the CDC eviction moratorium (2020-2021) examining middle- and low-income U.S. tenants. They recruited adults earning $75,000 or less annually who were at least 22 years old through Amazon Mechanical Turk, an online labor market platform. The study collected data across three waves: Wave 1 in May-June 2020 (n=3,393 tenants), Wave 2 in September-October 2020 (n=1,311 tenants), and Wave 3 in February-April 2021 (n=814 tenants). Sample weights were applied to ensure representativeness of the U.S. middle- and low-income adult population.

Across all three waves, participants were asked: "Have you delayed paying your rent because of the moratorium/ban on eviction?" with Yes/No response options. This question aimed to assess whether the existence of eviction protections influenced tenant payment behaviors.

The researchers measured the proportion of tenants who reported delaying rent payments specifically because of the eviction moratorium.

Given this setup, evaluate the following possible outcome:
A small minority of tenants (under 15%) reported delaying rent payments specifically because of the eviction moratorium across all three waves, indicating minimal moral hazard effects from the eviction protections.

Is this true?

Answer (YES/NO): NO